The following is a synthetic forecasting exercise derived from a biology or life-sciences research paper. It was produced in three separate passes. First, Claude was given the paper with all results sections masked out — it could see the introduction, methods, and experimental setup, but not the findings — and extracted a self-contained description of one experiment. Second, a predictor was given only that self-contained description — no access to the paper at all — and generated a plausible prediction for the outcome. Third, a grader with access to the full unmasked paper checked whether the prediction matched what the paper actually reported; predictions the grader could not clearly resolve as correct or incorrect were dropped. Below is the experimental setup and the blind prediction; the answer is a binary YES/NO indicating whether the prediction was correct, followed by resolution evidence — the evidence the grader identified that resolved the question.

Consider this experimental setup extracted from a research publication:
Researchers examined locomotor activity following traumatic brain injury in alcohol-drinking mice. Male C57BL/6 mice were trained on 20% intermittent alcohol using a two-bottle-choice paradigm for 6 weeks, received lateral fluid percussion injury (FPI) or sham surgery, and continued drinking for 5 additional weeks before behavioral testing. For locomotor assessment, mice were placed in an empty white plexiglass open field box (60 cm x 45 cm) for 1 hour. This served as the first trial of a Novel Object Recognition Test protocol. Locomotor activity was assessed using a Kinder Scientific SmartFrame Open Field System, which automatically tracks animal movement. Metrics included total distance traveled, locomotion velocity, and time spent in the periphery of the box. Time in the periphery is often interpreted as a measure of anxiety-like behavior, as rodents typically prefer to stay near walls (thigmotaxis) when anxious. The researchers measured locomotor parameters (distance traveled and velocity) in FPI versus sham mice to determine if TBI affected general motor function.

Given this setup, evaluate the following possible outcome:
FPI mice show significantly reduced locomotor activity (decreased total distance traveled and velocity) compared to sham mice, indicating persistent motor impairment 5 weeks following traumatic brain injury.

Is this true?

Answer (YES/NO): NO